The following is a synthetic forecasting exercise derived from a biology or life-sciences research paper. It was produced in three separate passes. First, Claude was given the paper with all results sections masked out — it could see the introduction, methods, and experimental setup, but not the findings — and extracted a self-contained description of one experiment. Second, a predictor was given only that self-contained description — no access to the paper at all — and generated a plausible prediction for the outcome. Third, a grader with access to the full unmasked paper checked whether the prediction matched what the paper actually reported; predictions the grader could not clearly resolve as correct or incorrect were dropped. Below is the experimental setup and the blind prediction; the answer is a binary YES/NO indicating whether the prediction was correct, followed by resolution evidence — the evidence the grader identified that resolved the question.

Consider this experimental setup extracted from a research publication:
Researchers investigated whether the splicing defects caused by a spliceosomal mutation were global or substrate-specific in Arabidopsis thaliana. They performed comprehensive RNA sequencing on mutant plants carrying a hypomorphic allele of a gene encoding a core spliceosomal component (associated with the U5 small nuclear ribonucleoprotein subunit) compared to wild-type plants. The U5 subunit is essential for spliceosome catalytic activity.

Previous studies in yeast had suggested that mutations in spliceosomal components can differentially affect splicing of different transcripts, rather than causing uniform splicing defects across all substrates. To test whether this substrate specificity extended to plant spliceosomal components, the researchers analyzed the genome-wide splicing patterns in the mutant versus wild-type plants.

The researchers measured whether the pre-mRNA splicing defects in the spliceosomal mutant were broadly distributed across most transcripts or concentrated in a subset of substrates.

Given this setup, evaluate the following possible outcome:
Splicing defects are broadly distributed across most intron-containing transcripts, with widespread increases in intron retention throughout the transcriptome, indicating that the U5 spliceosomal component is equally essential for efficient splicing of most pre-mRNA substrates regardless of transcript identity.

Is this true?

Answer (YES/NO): NO